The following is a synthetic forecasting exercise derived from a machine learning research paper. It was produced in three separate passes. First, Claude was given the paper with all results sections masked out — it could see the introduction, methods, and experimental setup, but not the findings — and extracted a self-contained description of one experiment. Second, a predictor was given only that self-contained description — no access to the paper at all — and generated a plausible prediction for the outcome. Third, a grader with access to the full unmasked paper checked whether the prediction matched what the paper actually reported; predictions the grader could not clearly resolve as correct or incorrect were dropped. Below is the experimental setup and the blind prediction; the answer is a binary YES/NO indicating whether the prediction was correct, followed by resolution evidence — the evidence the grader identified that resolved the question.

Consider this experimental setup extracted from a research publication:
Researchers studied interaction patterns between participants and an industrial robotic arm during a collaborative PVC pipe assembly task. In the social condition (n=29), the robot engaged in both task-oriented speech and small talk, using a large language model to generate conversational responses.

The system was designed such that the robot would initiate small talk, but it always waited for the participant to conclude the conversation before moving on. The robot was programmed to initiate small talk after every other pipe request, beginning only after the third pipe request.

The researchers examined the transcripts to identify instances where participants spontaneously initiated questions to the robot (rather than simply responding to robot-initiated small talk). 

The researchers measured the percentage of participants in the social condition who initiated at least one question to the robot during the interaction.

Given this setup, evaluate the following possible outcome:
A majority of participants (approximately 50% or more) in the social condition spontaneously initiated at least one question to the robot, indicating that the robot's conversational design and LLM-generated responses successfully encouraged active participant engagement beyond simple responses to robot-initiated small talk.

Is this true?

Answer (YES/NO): YES